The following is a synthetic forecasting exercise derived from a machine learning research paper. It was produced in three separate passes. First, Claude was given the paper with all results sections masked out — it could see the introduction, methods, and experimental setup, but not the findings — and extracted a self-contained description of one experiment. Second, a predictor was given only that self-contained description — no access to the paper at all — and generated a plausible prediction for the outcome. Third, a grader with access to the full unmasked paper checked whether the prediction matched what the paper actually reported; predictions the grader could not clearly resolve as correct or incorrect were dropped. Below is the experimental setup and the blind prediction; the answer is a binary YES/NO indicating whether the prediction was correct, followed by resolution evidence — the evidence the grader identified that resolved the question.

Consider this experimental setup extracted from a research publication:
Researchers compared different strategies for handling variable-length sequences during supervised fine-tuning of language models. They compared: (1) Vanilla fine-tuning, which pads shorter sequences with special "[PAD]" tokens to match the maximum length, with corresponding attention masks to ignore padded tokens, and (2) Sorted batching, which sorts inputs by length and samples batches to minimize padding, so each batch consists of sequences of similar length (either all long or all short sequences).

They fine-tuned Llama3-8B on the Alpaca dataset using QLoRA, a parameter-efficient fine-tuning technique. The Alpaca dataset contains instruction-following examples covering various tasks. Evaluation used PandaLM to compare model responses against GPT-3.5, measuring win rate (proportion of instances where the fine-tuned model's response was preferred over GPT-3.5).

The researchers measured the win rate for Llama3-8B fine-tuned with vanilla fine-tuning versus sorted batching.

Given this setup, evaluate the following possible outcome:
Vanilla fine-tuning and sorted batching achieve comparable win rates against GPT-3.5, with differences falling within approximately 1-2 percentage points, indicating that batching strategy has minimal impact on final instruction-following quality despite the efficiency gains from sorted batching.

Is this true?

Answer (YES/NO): YES